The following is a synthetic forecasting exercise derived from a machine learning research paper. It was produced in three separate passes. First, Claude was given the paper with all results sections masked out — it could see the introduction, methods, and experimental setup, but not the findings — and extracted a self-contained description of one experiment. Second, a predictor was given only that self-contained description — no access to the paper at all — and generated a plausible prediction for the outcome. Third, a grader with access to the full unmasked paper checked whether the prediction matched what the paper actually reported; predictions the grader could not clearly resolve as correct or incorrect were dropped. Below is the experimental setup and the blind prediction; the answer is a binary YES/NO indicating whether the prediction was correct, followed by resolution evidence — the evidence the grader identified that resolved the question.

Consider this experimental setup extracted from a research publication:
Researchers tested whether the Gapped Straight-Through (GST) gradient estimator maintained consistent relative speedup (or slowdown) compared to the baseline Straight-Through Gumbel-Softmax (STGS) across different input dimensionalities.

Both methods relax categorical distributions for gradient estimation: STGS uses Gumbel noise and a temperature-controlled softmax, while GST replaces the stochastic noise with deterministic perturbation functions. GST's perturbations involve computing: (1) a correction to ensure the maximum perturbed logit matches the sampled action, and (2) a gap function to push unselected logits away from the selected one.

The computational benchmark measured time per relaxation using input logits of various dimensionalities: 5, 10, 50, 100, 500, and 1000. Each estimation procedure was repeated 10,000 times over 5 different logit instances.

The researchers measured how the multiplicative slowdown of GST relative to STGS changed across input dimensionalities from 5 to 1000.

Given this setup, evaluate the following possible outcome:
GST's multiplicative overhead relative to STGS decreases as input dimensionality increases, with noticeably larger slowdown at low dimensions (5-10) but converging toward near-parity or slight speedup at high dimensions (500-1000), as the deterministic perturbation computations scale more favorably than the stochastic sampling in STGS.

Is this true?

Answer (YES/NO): NO